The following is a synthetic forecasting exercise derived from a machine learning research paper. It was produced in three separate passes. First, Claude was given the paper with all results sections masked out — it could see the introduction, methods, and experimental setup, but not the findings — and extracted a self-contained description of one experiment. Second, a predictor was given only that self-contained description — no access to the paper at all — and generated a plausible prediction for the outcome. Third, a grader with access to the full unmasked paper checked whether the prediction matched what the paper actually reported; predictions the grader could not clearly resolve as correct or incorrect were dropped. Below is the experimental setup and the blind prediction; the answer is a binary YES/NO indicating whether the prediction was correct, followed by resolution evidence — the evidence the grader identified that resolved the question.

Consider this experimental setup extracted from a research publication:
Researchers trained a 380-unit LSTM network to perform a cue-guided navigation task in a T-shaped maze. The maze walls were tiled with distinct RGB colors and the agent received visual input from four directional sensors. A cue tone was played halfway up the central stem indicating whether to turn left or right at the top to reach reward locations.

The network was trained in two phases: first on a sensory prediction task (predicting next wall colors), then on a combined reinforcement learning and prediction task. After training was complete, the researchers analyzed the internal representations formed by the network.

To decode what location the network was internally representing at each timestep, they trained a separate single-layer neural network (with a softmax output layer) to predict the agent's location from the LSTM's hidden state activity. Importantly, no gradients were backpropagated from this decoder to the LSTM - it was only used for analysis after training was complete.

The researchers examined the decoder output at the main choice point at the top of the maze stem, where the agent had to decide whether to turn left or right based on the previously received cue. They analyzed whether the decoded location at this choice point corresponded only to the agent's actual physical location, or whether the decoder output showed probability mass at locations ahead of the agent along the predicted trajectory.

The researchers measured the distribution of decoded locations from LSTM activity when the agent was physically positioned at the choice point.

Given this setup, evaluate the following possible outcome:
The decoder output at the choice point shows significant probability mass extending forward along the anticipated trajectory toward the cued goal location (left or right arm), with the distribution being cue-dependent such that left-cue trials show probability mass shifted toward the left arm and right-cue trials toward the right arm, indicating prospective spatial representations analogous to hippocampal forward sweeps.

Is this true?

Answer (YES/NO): YES